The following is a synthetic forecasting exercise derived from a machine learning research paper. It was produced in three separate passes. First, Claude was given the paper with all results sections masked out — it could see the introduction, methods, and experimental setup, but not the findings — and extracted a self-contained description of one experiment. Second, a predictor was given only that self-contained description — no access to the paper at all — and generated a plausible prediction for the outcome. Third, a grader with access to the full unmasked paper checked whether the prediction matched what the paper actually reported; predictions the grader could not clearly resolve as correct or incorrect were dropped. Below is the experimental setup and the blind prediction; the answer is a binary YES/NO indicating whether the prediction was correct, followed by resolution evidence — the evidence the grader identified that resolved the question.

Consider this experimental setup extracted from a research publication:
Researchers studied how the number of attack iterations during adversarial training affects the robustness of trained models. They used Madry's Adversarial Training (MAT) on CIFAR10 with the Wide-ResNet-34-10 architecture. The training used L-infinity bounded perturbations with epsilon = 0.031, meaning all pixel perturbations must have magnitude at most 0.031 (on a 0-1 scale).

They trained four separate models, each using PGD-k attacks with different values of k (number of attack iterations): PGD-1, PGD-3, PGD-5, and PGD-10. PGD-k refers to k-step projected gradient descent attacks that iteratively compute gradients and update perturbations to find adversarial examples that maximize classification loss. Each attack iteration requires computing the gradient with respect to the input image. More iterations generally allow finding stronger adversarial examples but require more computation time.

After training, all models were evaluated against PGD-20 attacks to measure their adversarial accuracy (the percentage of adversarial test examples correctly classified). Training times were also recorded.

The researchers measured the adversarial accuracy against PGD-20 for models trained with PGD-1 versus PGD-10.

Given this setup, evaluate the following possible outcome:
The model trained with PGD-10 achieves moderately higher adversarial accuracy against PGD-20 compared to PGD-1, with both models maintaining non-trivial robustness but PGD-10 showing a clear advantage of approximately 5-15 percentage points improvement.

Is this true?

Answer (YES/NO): NO